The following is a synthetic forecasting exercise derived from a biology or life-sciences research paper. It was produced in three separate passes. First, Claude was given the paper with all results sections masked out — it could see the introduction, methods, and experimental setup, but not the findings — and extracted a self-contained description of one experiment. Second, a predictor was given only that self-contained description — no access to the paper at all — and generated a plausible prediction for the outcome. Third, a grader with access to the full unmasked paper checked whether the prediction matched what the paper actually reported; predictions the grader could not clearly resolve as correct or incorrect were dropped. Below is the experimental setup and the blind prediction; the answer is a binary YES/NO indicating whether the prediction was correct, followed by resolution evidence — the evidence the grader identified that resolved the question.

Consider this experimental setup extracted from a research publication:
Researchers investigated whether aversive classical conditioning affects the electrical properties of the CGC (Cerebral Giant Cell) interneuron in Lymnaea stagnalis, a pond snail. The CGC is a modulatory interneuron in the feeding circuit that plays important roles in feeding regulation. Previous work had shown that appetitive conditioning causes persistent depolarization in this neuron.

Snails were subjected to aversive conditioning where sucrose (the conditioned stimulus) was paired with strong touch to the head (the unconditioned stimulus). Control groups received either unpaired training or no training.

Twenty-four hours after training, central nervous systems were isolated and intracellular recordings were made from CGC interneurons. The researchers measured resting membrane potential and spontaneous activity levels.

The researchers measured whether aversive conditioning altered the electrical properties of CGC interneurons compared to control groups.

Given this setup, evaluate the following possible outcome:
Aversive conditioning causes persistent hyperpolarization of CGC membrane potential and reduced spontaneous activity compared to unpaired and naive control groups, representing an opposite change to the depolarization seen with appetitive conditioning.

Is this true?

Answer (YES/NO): NO